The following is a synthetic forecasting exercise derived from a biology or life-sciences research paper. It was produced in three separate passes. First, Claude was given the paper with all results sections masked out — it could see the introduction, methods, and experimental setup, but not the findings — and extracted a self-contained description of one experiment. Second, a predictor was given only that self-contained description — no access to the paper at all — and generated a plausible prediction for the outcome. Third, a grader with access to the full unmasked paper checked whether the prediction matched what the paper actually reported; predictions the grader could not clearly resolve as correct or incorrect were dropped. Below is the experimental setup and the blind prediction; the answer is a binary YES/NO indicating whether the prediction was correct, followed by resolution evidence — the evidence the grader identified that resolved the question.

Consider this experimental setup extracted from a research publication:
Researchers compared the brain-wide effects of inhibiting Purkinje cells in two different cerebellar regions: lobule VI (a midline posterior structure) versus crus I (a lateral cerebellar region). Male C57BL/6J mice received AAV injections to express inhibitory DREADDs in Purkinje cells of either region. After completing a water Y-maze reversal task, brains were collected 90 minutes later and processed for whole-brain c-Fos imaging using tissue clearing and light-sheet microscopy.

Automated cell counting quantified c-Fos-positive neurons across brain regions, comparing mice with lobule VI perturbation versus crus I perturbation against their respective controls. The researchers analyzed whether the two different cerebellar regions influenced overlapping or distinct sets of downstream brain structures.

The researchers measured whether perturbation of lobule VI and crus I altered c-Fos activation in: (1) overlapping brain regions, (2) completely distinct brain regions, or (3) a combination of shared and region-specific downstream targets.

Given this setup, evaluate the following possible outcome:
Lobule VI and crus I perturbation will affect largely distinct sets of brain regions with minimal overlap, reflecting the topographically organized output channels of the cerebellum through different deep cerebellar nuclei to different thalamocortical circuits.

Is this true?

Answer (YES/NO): NO